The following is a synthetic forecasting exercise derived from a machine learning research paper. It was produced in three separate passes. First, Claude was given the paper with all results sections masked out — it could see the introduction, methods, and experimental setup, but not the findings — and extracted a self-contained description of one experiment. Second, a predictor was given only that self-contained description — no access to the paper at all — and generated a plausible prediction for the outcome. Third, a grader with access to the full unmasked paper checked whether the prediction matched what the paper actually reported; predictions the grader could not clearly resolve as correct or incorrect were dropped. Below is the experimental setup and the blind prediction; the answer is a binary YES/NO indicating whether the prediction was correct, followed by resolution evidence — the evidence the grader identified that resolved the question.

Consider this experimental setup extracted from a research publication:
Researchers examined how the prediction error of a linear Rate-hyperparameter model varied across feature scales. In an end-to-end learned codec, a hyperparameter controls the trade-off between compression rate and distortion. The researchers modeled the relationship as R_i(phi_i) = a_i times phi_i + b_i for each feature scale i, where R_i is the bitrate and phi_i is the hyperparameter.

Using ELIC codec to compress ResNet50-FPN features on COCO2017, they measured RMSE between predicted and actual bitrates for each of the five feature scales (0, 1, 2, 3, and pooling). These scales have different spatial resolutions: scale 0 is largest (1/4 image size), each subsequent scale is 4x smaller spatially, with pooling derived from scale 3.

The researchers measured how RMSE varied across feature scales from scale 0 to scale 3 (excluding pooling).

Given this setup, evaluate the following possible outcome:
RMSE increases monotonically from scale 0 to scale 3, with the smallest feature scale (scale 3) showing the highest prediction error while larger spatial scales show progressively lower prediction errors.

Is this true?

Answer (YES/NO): YES